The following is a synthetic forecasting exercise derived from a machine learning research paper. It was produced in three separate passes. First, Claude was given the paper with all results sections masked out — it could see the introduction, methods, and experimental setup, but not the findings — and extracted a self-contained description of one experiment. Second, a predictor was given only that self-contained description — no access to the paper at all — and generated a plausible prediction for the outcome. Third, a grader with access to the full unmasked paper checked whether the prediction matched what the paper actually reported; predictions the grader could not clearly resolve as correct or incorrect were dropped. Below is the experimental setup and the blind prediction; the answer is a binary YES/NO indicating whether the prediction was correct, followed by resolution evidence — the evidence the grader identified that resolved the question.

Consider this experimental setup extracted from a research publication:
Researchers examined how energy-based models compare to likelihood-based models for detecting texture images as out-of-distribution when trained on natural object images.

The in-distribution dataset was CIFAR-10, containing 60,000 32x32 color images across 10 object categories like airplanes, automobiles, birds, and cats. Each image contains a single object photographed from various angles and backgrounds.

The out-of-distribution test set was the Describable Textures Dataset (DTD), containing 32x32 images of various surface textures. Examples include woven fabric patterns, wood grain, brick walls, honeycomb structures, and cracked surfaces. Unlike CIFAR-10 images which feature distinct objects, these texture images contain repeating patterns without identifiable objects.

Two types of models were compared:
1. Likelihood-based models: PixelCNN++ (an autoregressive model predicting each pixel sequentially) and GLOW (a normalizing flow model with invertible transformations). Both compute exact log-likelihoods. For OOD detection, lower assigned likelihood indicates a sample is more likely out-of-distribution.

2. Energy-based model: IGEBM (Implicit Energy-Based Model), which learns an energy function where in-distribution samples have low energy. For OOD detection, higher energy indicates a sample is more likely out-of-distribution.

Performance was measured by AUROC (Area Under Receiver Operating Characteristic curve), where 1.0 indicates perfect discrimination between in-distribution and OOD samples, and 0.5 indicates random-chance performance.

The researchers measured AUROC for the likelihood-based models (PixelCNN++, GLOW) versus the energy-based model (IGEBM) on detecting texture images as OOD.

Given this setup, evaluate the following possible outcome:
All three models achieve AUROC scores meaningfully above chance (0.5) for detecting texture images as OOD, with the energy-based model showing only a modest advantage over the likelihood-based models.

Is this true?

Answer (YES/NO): NO